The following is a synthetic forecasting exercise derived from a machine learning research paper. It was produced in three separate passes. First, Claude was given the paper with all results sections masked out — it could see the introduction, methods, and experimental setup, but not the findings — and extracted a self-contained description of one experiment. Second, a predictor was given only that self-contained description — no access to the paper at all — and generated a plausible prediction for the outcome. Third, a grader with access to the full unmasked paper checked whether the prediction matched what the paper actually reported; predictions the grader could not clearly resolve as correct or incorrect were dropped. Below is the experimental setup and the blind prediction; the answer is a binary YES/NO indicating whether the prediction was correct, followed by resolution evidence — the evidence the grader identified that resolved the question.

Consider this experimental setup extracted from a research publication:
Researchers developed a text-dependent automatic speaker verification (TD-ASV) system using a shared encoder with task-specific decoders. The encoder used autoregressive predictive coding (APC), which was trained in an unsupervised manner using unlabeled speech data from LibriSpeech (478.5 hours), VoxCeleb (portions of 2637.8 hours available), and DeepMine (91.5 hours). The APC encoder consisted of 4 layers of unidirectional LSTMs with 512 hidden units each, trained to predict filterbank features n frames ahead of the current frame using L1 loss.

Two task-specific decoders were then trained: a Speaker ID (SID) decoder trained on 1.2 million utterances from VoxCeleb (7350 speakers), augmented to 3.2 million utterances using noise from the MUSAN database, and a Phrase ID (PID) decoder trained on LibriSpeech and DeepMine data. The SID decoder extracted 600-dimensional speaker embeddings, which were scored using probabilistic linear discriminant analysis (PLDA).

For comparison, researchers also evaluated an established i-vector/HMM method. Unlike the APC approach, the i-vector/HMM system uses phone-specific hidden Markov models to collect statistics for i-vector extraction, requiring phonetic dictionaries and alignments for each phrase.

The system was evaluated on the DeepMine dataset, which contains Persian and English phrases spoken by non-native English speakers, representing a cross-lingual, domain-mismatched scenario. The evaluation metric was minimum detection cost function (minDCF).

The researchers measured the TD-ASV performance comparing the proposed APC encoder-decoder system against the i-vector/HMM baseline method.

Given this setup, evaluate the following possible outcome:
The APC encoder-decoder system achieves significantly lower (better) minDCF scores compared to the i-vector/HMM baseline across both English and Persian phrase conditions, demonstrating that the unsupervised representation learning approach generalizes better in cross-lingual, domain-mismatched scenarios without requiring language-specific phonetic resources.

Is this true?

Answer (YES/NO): NO